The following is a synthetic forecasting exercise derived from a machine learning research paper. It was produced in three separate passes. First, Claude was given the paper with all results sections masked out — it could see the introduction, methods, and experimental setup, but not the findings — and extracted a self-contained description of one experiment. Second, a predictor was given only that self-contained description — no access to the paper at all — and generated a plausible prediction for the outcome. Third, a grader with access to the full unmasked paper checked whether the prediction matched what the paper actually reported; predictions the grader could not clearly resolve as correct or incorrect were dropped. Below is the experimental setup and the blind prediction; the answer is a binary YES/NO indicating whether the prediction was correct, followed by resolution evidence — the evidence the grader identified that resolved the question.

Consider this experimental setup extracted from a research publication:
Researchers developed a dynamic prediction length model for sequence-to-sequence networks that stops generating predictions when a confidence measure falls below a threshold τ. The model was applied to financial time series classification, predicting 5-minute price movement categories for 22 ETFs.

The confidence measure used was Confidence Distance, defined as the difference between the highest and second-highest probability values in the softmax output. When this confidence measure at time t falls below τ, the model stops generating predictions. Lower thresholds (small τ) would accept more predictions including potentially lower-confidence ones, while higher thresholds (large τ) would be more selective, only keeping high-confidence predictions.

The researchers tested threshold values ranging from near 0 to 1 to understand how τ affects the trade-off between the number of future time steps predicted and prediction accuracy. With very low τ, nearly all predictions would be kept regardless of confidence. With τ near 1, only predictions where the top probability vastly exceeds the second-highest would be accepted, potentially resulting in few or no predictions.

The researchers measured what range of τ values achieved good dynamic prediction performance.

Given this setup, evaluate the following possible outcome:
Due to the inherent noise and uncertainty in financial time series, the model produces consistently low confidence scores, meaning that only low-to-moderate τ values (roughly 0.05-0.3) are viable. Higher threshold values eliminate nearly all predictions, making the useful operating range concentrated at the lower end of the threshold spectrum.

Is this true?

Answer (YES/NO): NO